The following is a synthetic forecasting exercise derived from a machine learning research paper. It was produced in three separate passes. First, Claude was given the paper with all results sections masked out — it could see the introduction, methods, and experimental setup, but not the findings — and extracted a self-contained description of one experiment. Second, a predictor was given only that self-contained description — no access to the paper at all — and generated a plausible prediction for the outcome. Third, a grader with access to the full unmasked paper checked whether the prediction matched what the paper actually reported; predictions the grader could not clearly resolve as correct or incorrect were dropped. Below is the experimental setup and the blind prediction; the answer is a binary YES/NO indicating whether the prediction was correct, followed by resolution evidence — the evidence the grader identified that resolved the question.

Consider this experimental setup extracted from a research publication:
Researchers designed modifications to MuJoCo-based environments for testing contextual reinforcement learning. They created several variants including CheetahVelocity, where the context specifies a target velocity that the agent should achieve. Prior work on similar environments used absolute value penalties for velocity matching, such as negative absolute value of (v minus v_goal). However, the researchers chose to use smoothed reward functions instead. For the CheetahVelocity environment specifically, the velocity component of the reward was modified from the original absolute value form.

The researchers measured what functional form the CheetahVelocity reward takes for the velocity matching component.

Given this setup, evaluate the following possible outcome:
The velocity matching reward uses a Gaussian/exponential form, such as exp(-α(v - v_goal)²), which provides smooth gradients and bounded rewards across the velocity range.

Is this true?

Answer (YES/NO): NO